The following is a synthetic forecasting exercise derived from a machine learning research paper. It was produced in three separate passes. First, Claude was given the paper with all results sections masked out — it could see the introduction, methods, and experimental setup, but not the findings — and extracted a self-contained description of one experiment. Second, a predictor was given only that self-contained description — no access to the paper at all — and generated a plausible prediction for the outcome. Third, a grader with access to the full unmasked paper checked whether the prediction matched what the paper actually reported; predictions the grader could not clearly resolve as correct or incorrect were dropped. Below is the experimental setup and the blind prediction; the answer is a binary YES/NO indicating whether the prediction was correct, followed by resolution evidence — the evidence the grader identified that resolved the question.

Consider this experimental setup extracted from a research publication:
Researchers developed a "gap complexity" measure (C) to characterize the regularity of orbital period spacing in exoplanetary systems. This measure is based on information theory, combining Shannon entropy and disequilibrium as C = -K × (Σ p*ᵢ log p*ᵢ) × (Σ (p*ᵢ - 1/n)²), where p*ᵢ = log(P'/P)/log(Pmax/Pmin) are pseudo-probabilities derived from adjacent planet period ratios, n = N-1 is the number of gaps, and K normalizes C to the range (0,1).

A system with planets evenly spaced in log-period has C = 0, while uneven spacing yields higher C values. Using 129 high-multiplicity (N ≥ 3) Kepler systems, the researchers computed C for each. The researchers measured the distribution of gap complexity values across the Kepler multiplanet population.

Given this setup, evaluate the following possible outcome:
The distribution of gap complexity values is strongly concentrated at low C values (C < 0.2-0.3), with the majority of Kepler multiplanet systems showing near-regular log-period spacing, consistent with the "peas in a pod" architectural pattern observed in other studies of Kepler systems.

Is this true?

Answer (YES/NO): YES